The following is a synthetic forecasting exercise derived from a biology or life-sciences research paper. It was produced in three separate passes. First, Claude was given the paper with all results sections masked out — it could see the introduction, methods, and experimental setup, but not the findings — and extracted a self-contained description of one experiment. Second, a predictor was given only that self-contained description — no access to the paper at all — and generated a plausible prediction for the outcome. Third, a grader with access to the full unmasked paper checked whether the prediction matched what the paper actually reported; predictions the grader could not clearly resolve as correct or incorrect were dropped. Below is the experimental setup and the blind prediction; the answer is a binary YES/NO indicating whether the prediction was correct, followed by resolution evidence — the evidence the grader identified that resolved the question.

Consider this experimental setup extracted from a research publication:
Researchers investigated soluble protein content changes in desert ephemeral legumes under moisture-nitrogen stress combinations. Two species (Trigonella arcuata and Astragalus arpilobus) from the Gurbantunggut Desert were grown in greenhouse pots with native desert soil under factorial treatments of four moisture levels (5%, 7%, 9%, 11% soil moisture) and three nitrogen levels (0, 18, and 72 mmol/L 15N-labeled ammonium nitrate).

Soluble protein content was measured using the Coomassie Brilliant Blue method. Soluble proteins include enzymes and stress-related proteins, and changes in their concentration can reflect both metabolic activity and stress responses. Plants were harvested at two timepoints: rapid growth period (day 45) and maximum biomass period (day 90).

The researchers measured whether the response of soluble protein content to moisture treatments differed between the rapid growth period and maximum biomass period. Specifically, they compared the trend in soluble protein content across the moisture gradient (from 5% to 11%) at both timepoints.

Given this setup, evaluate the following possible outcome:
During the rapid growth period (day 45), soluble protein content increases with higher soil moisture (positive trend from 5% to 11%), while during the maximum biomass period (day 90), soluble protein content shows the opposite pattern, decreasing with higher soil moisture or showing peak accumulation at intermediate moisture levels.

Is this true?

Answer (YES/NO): NO